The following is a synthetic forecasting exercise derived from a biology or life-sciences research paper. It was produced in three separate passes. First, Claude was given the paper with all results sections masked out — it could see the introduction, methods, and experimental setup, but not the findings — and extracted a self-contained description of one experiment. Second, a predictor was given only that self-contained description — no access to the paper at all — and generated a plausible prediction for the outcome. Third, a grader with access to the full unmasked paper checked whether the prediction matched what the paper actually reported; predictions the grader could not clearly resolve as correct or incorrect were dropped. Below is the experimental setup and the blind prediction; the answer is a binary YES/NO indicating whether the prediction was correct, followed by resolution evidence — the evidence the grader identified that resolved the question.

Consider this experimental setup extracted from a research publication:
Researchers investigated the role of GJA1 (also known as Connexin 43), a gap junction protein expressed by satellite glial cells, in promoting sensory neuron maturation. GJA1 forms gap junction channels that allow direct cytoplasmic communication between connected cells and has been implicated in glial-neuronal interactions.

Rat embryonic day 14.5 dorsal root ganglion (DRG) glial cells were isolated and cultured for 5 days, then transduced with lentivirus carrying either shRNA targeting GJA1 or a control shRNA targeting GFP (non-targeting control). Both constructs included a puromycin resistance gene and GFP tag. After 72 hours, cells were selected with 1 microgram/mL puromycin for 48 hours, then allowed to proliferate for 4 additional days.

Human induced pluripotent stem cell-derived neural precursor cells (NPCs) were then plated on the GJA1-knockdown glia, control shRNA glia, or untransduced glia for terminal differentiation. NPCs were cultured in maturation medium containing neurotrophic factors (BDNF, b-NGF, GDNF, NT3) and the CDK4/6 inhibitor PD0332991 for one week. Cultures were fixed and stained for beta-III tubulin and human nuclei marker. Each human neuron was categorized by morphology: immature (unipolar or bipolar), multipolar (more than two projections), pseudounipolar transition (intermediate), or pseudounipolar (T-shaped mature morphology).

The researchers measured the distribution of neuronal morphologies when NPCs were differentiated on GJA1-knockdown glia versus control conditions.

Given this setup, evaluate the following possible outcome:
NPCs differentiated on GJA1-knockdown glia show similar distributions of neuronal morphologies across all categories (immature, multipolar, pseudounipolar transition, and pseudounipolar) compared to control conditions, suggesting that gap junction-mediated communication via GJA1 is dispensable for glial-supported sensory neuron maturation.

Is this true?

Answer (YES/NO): NO